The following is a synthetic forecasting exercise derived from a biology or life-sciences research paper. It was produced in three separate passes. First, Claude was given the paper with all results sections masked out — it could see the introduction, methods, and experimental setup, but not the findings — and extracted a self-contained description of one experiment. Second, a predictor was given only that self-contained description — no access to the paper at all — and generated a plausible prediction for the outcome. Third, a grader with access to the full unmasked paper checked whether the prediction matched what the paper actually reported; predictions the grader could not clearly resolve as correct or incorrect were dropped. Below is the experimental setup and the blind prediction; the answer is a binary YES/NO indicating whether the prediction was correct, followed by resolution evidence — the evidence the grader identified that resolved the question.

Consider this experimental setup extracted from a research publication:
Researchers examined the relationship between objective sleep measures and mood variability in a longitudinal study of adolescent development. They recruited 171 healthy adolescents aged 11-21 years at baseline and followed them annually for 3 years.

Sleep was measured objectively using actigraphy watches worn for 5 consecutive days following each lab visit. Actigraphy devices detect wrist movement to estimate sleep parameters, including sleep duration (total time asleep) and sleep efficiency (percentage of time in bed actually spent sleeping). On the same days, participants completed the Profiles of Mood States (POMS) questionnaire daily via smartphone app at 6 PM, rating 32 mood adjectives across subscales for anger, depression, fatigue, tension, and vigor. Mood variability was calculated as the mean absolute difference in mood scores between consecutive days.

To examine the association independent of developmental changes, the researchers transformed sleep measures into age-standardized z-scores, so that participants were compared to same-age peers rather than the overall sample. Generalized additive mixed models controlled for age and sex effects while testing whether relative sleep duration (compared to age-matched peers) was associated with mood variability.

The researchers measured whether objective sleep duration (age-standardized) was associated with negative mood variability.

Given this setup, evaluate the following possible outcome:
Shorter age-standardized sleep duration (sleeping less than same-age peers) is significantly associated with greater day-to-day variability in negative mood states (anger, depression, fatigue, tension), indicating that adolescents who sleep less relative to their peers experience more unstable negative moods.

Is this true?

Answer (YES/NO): NO